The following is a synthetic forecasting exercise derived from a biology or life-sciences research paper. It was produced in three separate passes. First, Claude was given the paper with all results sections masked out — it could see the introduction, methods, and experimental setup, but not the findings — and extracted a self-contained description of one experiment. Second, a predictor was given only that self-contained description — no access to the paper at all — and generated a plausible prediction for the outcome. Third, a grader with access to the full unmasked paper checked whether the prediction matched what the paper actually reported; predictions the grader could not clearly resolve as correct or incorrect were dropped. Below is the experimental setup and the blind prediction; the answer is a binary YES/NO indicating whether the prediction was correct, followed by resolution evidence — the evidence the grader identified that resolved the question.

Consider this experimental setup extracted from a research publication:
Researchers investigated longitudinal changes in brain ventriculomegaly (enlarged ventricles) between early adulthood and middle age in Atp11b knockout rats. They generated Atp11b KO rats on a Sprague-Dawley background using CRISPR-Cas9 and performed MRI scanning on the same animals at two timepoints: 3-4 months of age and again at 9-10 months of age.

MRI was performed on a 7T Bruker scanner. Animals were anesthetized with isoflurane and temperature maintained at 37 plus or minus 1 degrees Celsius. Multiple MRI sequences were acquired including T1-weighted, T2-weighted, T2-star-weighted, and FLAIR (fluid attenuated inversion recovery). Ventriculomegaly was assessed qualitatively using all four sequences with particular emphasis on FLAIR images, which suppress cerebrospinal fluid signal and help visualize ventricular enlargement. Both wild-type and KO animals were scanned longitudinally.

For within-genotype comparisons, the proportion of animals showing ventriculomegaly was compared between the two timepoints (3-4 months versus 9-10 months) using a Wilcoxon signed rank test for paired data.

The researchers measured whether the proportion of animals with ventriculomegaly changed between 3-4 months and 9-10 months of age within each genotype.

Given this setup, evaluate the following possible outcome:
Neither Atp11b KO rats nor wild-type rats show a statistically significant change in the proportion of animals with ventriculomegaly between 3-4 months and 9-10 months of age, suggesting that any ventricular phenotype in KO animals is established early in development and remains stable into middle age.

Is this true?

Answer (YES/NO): NO